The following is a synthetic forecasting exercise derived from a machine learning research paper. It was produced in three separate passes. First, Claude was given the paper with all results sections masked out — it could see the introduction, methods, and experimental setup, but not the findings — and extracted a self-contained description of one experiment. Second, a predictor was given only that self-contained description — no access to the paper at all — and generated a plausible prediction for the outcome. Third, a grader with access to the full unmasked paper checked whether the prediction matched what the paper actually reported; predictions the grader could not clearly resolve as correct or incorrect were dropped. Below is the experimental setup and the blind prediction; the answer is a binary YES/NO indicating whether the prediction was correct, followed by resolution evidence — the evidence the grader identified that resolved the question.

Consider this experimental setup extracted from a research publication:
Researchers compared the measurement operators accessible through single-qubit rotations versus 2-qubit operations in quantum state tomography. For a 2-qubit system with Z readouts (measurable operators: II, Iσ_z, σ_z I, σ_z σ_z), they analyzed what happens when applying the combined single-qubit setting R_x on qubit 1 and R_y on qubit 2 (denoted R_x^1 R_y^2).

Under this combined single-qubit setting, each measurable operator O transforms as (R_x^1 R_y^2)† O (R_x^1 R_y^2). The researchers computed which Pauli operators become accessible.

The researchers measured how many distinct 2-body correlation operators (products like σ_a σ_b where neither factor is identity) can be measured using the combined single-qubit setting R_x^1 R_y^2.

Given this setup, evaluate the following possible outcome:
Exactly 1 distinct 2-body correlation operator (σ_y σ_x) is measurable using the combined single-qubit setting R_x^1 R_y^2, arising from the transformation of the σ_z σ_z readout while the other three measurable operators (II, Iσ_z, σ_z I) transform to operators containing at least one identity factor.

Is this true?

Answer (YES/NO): YES